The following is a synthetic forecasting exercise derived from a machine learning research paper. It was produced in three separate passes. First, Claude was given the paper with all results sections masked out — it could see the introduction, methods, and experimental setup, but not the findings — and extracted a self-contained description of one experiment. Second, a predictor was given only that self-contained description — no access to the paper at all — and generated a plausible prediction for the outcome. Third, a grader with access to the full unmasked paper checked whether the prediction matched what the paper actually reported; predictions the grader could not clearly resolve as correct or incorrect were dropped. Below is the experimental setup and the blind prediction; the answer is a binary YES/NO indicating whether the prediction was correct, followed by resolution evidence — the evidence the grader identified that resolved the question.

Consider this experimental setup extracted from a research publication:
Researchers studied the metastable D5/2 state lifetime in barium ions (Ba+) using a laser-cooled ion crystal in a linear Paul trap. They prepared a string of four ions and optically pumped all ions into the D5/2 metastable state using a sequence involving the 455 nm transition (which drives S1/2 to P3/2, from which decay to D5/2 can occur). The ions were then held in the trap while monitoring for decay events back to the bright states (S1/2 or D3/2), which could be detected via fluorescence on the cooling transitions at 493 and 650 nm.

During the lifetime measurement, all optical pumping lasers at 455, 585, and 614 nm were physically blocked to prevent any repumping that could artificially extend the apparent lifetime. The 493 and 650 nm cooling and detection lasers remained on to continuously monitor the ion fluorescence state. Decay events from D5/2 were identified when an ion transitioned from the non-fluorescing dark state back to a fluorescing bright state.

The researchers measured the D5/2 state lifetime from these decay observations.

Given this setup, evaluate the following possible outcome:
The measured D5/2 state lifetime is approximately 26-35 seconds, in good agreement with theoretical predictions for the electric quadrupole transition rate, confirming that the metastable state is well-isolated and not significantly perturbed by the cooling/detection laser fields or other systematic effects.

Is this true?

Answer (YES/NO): YES